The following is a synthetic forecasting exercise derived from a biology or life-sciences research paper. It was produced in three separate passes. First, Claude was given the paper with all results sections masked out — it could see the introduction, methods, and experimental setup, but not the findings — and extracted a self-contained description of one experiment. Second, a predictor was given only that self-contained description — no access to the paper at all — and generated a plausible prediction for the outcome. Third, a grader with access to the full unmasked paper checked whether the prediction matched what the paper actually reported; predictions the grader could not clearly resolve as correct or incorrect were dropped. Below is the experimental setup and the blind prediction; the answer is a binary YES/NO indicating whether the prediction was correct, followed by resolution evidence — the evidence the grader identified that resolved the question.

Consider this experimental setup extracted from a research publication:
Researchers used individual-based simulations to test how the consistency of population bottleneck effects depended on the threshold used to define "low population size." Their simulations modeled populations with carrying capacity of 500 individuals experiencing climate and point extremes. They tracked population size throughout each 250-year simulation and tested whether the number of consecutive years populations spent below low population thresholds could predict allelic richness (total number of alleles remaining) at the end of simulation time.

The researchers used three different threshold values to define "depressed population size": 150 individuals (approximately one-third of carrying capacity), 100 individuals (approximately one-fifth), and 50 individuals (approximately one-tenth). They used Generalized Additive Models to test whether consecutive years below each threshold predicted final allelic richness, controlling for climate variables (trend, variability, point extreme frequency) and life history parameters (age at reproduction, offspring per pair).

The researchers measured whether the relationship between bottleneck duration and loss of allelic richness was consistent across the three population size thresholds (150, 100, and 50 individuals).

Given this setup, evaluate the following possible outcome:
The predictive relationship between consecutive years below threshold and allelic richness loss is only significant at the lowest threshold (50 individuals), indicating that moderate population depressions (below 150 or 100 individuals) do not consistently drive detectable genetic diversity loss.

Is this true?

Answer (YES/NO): NO